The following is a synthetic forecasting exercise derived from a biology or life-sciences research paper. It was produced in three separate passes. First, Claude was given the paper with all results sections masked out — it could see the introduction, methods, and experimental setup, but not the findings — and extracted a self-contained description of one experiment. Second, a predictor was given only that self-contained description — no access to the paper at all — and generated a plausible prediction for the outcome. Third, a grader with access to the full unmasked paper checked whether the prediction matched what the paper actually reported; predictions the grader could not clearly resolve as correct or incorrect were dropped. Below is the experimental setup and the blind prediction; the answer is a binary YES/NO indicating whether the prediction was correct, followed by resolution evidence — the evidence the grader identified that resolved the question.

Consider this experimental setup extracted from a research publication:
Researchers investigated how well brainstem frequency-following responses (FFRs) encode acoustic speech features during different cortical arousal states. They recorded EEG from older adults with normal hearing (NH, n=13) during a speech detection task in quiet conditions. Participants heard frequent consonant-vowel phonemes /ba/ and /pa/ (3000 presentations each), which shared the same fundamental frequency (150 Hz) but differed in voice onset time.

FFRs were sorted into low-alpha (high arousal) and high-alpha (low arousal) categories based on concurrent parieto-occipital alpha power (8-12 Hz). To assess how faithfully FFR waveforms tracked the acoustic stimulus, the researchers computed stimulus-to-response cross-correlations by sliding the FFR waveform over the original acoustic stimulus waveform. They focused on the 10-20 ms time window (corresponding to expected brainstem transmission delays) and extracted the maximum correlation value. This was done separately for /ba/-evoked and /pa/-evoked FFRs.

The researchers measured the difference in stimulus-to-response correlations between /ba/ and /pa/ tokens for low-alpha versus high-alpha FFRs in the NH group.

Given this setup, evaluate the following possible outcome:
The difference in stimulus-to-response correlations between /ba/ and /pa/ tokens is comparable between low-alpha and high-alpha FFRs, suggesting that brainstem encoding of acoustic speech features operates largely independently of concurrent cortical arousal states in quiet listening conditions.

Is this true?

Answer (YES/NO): NO